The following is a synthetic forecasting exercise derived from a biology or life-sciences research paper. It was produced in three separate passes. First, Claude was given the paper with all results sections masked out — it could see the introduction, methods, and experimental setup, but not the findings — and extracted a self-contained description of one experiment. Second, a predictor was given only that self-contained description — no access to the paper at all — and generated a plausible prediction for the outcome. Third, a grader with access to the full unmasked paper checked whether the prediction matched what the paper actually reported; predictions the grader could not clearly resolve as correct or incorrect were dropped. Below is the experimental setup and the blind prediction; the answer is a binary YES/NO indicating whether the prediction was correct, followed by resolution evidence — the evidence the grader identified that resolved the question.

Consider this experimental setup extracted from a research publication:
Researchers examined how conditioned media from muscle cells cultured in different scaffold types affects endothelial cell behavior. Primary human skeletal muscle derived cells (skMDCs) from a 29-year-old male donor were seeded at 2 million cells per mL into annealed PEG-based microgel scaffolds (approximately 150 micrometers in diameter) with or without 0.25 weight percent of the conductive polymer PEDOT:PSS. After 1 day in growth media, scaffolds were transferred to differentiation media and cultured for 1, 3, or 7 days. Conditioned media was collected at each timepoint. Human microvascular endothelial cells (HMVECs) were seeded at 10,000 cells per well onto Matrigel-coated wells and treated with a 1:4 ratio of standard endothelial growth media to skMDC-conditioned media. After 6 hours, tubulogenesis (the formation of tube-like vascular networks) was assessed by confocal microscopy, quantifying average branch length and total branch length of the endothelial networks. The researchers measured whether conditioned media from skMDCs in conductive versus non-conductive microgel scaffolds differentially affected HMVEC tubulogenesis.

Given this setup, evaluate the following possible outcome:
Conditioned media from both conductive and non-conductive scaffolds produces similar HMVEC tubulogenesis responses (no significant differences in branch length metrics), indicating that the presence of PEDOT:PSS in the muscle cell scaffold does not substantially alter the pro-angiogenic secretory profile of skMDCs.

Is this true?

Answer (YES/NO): NO